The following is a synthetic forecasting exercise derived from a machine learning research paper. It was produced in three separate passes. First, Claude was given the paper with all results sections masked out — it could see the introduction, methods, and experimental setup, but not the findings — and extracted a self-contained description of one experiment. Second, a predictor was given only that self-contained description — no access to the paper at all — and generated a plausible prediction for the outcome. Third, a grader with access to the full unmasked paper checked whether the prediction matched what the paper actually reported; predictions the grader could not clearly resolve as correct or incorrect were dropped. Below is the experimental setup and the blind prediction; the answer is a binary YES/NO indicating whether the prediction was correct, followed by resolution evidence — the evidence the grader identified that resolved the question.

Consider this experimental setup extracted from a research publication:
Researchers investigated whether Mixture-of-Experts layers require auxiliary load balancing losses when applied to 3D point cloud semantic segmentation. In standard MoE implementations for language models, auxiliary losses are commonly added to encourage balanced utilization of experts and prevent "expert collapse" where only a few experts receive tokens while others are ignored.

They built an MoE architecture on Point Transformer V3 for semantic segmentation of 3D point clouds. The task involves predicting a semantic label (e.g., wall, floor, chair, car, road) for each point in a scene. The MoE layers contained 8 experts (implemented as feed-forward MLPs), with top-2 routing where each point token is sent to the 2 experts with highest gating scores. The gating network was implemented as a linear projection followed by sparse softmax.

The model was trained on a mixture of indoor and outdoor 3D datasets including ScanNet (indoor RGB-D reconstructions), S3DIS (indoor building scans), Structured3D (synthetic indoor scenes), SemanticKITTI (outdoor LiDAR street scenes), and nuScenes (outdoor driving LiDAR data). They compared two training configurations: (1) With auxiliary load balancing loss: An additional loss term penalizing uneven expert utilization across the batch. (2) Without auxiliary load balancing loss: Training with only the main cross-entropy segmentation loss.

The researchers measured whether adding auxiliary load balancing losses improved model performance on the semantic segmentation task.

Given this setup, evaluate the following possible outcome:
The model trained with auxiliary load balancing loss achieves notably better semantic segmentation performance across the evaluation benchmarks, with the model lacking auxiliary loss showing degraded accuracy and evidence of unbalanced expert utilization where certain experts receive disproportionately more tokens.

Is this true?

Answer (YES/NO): NO